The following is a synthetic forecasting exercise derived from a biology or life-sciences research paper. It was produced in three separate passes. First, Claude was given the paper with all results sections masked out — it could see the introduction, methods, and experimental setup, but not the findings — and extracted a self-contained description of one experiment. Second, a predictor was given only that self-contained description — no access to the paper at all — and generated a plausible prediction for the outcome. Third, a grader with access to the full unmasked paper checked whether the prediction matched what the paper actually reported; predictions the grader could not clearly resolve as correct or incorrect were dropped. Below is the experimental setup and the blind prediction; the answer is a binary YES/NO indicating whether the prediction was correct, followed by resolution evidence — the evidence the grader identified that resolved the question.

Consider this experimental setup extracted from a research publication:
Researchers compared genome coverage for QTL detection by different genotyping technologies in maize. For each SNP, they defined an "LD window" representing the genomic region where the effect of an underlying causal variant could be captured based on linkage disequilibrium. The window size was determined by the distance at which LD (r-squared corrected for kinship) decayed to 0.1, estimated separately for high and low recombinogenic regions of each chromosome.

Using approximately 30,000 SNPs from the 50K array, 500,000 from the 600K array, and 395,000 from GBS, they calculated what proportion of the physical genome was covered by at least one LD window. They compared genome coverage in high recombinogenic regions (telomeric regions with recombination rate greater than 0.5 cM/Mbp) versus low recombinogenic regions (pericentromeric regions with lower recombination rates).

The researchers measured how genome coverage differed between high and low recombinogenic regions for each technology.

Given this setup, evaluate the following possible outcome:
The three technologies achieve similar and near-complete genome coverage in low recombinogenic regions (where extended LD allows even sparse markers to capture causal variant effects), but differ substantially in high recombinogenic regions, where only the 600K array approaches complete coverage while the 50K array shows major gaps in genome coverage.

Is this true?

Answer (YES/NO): NO